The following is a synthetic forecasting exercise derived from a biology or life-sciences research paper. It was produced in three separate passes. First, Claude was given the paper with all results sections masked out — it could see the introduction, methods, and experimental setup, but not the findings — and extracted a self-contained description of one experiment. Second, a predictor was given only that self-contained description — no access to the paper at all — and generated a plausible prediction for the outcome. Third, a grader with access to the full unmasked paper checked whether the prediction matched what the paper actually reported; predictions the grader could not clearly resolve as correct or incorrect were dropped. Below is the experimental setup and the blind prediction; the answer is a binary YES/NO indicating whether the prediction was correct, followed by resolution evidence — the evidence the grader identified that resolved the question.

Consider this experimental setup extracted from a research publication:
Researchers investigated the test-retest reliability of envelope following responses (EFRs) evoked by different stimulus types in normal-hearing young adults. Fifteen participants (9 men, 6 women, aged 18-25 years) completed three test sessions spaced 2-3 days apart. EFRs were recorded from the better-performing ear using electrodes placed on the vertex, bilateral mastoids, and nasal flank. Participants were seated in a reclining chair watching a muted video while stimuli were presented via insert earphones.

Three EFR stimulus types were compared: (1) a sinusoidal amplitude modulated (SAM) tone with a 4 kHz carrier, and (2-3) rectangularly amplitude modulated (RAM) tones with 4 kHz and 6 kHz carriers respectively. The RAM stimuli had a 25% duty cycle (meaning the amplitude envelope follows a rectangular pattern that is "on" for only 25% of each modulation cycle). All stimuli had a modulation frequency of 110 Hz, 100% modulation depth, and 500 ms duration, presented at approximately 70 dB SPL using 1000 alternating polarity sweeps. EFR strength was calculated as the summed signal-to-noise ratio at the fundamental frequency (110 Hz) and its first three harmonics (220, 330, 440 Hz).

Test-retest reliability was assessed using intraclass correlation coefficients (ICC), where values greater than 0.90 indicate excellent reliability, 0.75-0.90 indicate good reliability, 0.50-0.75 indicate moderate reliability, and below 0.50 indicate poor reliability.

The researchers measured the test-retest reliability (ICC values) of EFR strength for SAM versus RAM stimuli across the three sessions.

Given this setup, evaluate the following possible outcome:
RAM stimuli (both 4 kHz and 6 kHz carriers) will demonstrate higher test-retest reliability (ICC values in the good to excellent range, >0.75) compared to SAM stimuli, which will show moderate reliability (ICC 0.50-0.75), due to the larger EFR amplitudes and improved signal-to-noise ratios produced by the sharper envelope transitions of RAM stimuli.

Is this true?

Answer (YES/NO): NO